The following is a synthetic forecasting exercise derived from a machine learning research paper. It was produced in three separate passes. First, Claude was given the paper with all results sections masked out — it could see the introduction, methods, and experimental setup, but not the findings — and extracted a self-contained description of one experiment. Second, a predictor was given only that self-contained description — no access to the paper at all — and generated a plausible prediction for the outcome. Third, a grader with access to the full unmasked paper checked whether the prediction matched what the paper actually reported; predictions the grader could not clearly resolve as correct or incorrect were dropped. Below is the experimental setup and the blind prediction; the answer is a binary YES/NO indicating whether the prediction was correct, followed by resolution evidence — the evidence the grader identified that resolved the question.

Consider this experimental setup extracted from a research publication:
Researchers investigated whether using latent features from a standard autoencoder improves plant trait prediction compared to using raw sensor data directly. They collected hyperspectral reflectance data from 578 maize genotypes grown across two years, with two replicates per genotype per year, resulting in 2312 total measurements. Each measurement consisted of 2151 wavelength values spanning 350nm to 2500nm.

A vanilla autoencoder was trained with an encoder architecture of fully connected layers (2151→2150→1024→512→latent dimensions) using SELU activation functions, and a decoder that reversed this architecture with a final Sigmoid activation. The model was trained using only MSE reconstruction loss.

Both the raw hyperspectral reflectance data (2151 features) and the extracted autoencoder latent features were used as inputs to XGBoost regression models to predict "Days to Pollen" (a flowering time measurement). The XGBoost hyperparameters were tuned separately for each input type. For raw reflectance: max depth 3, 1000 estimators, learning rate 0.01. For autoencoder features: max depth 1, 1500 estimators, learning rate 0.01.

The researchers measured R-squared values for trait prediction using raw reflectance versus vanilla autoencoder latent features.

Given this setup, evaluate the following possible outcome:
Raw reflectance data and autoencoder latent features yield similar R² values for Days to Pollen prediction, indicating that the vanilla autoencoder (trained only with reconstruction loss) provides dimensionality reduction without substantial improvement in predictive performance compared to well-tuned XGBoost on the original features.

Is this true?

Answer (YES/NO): NO